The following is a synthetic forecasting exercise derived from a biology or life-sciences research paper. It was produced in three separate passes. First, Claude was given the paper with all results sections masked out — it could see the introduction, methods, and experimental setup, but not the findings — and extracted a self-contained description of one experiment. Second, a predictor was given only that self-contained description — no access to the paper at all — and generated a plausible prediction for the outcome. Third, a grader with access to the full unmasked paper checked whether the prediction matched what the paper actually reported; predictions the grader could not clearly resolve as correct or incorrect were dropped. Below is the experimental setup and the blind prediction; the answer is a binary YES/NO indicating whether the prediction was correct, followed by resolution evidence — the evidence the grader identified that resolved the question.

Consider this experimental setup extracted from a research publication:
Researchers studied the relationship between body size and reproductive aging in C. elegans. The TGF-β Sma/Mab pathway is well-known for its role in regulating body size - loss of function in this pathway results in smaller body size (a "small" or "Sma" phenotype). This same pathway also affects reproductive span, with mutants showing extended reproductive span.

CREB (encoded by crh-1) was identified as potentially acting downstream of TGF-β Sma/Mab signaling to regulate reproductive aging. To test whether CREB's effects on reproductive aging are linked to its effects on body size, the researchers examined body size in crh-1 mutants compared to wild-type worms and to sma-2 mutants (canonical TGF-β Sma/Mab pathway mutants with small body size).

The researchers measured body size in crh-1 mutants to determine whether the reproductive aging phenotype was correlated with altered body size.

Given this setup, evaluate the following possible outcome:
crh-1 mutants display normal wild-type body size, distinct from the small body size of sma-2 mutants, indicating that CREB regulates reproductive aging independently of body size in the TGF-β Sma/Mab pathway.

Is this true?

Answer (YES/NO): NO